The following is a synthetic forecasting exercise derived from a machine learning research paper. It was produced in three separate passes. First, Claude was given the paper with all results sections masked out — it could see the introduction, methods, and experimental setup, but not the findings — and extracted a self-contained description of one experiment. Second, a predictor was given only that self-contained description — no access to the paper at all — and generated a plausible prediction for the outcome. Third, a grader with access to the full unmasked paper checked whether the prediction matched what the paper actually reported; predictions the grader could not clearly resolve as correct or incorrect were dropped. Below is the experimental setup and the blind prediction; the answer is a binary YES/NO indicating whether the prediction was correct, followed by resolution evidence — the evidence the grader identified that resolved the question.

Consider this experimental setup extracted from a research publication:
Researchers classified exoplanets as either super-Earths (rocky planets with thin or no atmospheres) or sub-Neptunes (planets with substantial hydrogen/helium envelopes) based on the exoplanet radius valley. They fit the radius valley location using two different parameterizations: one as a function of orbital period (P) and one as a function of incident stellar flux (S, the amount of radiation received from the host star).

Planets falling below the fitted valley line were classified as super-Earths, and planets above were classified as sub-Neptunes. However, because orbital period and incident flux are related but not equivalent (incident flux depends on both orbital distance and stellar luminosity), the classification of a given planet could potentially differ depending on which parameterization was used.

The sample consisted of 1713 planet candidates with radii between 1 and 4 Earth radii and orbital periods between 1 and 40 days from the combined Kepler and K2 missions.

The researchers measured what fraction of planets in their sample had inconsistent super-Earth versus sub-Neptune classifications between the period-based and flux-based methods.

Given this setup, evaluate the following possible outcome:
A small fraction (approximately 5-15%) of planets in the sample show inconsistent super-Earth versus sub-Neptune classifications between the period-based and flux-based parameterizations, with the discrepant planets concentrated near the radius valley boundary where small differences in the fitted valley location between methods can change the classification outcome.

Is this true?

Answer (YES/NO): NO